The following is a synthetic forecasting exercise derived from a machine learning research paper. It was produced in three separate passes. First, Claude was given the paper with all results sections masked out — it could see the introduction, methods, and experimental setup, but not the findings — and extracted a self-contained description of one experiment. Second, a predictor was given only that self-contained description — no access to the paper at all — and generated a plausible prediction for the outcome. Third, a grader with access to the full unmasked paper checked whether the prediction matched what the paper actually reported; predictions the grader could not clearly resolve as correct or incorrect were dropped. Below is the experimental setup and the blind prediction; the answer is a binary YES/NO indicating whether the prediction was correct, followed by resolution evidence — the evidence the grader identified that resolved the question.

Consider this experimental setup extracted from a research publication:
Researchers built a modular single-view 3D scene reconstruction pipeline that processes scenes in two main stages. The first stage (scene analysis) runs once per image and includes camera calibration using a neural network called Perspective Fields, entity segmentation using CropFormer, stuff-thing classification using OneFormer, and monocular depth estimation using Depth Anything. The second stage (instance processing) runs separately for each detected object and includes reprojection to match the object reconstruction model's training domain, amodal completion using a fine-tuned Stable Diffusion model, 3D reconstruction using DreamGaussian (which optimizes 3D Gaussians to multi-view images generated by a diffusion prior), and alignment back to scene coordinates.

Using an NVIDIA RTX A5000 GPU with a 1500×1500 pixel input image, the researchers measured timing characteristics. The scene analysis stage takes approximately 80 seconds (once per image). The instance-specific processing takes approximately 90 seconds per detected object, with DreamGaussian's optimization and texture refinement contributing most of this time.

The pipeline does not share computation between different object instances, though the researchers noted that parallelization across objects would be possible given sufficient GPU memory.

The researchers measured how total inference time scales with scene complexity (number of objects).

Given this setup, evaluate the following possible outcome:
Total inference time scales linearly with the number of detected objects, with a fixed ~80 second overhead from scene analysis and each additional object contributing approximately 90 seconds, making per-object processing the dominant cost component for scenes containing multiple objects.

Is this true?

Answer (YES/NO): YES